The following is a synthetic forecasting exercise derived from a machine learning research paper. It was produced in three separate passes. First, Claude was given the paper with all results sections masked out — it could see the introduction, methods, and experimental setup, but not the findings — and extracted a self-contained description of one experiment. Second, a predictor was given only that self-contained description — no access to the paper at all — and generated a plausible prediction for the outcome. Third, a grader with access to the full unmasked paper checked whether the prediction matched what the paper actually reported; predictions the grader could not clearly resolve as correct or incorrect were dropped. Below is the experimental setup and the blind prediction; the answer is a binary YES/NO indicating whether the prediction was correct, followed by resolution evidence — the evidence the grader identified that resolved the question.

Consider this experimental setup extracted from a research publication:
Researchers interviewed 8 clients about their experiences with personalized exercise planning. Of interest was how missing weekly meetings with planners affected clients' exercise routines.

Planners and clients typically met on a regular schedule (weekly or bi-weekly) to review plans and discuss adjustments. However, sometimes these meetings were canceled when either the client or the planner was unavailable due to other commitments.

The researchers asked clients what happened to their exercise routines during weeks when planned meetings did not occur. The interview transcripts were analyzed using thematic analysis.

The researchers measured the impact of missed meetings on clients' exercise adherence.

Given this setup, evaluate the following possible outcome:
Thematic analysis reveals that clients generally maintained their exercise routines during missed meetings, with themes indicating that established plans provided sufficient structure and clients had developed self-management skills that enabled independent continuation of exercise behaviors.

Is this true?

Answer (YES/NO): NO